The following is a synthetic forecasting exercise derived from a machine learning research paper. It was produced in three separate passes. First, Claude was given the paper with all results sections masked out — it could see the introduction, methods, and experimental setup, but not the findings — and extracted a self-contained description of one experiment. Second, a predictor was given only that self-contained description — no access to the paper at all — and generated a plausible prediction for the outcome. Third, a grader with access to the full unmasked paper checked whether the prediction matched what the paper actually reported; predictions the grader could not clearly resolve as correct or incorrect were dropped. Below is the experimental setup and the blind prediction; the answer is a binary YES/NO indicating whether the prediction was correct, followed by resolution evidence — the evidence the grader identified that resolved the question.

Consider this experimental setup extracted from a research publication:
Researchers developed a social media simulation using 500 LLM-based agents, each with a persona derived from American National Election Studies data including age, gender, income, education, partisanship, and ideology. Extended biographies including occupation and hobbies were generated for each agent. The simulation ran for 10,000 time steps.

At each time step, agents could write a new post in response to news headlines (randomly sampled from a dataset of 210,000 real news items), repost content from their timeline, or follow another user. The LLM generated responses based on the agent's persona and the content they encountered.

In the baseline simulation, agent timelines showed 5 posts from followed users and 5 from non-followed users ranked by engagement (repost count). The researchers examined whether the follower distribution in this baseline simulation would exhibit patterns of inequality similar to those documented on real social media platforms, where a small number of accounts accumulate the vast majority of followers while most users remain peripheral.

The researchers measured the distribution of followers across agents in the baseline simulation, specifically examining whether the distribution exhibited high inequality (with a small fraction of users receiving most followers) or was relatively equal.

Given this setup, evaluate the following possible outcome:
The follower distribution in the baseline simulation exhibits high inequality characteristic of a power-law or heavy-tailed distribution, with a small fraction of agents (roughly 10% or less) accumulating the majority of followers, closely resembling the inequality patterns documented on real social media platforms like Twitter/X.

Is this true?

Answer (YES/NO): YES